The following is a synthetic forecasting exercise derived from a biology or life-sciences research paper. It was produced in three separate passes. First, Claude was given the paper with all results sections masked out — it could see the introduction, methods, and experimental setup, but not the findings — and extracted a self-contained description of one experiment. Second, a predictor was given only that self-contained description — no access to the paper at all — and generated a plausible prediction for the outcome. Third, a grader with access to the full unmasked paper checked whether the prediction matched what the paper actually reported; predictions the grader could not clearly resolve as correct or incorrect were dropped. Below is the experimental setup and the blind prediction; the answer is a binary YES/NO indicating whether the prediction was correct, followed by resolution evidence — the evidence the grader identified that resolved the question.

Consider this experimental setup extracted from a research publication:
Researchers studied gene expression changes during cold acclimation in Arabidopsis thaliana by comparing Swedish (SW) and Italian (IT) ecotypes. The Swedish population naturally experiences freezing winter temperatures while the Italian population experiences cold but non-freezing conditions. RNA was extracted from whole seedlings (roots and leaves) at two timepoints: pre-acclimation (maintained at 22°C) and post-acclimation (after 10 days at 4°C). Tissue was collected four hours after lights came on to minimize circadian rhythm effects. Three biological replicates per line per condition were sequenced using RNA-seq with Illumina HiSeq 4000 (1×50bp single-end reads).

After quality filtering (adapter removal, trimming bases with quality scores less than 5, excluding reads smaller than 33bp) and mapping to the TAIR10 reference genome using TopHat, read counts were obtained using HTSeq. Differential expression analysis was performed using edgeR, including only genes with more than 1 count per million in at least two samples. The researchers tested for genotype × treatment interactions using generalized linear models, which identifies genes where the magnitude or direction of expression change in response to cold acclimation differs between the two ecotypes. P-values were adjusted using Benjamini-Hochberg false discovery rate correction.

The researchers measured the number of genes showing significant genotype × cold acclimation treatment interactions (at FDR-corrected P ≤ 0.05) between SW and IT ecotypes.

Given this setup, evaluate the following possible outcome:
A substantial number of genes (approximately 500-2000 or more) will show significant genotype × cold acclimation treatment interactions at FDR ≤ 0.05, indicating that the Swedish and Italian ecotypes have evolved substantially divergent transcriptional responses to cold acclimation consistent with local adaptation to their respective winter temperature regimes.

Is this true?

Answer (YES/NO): NO